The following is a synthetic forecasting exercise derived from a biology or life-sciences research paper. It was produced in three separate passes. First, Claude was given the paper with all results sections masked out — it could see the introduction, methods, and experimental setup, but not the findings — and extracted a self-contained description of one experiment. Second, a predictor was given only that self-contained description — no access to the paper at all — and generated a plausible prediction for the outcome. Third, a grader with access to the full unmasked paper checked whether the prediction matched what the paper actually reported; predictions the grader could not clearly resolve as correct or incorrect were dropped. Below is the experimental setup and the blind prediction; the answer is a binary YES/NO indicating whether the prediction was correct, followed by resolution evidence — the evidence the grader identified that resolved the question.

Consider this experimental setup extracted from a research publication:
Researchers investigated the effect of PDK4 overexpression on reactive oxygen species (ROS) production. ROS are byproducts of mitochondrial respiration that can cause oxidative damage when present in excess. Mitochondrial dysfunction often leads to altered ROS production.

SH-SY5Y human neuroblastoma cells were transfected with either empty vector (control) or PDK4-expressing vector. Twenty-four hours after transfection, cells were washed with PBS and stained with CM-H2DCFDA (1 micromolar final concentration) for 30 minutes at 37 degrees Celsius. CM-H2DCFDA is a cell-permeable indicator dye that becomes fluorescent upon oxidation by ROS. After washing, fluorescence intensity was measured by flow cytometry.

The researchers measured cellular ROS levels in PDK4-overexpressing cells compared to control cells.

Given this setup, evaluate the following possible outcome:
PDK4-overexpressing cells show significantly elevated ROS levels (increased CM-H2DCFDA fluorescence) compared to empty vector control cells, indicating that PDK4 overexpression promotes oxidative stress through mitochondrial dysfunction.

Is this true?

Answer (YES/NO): YES